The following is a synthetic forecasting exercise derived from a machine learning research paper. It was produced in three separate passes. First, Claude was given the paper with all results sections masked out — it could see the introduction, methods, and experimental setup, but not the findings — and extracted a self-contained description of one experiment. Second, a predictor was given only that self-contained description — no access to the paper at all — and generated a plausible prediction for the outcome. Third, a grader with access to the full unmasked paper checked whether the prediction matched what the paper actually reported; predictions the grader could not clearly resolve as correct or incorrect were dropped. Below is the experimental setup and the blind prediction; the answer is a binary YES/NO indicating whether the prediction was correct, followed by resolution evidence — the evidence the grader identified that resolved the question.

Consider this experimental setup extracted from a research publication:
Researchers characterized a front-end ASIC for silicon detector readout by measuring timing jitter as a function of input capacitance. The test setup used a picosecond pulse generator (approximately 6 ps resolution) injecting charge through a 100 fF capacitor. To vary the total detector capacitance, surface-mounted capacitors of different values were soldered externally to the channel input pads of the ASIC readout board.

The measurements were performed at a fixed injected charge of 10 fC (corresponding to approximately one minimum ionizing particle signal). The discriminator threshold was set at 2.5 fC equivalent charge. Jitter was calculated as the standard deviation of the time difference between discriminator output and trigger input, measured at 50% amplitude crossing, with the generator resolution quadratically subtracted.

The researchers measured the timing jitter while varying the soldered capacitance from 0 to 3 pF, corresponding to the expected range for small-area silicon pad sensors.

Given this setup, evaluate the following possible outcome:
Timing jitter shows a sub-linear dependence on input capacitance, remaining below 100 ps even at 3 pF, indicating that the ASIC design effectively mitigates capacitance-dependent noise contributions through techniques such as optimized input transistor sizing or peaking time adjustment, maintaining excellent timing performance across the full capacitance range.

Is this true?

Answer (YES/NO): NO